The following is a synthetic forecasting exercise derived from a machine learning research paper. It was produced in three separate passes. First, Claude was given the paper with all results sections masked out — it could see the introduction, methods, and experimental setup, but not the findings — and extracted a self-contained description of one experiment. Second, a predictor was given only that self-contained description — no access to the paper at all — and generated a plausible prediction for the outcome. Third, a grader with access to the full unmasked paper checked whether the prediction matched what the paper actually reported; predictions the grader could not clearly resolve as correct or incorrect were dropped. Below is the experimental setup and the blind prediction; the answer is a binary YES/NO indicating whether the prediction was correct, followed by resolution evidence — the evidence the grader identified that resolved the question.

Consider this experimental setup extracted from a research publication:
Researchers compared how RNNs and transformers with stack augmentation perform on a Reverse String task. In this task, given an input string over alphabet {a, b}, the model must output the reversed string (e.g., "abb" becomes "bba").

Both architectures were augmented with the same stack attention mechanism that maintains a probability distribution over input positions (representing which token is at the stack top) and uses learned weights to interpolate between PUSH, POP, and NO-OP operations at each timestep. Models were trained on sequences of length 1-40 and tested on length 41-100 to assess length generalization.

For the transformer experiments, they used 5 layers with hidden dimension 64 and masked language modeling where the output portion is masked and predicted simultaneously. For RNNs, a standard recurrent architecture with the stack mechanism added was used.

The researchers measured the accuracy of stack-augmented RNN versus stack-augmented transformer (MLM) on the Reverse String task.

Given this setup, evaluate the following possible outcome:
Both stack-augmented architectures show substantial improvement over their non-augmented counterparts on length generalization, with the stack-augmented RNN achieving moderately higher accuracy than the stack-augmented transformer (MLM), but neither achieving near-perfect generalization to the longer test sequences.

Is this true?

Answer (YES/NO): NO